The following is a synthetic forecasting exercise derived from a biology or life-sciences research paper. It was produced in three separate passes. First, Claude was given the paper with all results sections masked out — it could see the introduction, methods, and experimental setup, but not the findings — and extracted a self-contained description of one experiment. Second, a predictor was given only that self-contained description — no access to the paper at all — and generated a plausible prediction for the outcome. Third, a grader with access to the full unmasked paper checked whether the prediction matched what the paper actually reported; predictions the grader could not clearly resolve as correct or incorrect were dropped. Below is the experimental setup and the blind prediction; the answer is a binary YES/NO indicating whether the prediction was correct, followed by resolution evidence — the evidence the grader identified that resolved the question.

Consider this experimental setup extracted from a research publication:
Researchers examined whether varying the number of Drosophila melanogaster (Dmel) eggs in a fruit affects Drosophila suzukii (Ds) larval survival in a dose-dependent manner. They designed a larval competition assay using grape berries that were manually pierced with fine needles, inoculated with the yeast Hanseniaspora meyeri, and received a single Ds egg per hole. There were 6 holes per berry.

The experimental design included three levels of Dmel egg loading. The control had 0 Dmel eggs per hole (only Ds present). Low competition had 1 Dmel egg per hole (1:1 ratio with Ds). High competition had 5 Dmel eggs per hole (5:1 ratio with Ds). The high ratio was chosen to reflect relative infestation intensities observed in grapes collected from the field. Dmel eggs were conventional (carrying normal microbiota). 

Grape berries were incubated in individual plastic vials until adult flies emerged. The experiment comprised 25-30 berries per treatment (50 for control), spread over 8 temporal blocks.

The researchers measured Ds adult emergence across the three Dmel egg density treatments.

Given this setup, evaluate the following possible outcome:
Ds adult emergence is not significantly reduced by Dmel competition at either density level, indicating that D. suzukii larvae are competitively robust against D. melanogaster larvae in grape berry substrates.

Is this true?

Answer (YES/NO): NO